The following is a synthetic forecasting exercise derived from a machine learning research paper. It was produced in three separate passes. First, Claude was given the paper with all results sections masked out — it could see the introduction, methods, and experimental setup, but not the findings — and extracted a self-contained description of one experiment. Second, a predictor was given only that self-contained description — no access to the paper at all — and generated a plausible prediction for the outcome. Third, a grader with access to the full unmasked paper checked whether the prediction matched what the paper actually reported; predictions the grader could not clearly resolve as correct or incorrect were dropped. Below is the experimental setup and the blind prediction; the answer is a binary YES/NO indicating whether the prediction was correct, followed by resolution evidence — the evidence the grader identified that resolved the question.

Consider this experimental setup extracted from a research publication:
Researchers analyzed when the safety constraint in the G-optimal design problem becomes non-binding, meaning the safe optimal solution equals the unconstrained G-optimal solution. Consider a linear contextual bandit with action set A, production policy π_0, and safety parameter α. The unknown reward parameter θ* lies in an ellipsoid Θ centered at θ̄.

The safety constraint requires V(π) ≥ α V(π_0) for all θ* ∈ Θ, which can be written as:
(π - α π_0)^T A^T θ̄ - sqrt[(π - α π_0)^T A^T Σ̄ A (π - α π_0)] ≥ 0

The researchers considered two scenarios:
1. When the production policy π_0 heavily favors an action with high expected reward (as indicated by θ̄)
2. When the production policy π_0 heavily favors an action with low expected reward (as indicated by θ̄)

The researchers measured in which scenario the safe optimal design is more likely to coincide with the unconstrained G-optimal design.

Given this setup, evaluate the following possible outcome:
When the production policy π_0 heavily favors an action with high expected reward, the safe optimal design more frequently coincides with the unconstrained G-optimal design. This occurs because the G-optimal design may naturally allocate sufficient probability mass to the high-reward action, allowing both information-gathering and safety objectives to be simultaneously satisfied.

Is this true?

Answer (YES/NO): NO